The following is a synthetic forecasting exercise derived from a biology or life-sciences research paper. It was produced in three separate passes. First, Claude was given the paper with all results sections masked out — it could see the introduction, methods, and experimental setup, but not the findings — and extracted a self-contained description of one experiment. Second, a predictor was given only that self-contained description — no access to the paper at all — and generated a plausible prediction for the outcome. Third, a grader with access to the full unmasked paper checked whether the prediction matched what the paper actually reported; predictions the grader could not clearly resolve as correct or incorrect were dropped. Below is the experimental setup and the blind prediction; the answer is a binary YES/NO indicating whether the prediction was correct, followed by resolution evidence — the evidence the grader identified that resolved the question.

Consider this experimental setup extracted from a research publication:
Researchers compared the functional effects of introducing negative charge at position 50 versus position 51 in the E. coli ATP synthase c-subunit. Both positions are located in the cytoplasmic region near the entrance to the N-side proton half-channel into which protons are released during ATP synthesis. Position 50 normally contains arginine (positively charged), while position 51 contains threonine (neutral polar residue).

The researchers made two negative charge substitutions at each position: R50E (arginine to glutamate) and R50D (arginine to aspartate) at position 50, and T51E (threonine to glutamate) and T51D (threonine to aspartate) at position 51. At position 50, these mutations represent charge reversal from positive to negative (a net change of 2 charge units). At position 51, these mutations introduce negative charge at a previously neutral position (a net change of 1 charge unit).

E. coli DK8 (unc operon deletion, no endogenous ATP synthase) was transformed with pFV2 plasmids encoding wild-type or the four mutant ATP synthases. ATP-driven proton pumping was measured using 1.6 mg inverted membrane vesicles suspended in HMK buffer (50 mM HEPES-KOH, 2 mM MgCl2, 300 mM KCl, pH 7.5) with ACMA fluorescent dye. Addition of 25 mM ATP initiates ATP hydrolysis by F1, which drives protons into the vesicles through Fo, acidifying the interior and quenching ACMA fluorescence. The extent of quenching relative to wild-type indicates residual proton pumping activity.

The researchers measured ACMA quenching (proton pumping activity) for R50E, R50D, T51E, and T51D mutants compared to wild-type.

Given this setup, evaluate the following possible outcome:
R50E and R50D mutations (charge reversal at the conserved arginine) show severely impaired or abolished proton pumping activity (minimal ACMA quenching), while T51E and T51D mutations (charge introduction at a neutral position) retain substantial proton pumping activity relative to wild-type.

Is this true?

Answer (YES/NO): NO